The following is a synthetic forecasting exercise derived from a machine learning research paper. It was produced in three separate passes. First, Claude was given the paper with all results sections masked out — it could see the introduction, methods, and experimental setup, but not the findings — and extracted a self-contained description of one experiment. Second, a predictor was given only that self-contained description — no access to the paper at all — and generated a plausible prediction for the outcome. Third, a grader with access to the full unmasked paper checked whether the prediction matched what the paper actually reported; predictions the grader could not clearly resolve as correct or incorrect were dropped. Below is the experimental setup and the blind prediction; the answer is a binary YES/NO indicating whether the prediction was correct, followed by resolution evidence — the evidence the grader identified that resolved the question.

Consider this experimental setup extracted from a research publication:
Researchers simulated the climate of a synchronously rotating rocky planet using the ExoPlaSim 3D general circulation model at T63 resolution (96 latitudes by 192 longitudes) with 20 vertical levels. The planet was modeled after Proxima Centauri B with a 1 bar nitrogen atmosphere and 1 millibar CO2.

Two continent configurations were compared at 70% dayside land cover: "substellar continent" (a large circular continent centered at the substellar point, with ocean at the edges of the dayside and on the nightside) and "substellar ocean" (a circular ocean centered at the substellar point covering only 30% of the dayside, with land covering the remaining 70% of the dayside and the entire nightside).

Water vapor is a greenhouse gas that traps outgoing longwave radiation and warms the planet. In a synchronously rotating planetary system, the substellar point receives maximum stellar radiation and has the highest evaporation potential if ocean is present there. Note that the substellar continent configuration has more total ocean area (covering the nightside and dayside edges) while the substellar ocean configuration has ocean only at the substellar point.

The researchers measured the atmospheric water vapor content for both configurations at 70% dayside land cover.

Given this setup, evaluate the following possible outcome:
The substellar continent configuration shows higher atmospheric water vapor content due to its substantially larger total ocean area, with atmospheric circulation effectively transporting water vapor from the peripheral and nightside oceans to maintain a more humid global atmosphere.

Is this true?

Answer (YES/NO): NO